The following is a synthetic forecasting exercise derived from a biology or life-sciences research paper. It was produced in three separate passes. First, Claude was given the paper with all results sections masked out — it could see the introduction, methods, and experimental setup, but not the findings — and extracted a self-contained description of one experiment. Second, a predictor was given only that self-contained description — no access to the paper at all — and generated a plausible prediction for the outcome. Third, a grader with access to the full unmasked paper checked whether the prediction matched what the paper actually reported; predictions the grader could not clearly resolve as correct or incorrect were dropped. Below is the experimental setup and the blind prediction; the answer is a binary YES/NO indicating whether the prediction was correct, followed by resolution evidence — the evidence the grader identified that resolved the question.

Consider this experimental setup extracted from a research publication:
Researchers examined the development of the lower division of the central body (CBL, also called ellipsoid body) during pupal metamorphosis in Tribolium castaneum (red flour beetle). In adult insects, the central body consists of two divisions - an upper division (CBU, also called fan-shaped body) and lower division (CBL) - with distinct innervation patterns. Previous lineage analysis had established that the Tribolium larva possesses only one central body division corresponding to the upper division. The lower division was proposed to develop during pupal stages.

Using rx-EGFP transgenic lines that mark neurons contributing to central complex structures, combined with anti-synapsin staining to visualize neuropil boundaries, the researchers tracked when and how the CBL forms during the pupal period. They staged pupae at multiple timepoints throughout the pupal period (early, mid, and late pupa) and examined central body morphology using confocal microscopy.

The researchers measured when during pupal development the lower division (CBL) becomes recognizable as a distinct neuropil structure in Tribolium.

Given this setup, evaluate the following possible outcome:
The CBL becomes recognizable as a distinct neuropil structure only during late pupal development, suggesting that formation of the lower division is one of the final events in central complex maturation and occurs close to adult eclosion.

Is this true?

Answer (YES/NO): NO